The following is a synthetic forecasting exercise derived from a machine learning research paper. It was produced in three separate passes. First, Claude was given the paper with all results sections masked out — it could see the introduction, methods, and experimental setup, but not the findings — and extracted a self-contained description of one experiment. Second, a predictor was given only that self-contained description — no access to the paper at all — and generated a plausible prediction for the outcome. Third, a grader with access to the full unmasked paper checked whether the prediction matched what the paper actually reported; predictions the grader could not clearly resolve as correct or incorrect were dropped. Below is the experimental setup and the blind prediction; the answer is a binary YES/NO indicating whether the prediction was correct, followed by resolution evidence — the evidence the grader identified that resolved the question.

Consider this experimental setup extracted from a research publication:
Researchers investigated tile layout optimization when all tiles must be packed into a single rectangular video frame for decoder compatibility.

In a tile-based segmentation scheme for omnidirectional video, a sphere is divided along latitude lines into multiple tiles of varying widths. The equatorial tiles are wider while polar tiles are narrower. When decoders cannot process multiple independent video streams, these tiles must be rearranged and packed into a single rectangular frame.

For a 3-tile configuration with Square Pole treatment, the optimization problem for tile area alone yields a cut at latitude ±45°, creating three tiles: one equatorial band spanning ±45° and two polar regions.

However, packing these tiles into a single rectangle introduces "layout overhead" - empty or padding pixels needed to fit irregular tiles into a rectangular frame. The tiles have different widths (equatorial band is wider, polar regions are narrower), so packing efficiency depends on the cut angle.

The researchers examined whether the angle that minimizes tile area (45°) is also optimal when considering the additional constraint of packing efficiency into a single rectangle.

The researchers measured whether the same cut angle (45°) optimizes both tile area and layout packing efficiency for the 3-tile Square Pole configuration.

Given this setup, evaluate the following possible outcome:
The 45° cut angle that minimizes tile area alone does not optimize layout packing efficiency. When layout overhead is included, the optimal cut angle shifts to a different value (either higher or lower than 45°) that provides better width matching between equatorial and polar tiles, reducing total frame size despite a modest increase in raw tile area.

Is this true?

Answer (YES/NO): NO